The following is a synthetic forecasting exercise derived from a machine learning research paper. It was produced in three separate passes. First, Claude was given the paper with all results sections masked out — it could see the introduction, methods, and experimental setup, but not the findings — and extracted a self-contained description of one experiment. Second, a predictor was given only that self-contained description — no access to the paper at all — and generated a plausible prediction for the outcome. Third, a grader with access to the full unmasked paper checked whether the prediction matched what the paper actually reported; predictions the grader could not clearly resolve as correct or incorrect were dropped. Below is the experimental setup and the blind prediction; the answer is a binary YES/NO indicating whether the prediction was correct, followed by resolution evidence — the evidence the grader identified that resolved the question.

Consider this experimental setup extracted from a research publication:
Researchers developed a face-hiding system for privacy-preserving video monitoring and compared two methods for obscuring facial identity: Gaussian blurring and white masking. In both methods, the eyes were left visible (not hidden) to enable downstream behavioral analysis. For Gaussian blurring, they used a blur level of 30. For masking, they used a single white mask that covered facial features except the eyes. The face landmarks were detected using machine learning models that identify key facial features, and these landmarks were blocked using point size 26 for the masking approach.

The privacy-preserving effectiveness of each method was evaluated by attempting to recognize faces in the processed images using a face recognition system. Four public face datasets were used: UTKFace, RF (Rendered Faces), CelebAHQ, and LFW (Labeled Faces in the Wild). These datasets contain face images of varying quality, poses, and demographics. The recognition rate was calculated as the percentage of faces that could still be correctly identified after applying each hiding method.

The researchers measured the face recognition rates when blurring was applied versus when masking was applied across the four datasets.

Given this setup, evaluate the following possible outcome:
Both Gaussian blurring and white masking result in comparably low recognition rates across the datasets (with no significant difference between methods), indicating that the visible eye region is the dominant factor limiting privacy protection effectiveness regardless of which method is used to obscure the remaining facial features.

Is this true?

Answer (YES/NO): NO